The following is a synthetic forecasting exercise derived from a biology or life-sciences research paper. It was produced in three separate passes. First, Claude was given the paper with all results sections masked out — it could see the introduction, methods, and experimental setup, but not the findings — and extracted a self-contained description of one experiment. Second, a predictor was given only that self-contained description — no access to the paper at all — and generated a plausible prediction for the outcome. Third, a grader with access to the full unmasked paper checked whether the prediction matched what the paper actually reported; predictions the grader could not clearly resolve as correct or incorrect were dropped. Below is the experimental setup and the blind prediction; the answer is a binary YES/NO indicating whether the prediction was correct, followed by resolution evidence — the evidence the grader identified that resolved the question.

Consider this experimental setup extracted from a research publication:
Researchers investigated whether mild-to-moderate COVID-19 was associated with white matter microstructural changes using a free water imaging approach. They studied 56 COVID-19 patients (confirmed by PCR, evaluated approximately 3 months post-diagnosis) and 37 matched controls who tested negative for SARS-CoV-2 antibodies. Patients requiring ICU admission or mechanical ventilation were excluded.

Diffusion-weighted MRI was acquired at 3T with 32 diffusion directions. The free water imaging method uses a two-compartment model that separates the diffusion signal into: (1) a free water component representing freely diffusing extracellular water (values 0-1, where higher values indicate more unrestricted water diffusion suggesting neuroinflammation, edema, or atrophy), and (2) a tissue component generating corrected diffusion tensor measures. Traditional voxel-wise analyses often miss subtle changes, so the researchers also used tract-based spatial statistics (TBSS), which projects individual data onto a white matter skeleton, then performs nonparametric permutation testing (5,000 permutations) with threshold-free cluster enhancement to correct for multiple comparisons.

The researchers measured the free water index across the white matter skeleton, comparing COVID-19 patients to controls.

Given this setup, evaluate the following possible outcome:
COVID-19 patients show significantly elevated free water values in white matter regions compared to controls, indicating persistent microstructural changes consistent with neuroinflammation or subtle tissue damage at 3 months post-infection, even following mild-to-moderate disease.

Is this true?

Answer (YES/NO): NO